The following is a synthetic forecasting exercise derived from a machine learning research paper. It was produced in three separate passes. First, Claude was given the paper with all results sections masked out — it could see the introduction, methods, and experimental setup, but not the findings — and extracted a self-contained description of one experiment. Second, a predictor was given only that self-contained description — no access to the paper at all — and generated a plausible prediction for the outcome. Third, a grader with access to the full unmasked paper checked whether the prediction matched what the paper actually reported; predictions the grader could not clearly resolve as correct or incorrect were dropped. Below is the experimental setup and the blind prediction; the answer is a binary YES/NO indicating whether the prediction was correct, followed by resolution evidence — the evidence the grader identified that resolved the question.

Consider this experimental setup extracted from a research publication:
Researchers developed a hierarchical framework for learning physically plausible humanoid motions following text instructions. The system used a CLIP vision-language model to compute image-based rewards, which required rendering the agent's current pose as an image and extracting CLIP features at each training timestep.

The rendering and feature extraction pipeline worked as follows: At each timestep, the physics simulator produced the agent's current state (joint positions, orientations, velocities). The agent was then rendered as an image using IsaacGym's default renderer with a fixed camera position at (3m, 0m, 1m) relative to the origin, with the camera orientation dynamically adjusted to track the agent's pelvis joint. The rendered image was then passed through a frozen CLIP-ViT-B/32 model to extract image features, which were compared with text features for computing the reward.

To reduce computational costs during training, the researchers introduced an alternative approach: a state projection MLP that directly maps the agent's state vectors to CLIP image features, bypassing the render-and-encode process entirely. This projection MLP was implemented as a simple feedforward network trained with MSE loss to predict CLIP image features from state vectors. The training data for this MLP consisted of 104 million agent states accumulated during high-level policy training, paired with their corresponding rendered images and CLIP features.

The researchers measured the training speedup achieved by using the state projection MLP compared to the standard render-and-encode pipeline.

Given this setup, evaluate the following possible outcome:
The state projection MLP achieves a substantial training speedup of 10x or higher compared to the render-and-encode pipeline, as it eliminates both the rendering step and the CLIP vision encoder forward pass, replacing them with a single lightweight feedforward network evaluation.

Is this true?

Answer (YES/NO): YES